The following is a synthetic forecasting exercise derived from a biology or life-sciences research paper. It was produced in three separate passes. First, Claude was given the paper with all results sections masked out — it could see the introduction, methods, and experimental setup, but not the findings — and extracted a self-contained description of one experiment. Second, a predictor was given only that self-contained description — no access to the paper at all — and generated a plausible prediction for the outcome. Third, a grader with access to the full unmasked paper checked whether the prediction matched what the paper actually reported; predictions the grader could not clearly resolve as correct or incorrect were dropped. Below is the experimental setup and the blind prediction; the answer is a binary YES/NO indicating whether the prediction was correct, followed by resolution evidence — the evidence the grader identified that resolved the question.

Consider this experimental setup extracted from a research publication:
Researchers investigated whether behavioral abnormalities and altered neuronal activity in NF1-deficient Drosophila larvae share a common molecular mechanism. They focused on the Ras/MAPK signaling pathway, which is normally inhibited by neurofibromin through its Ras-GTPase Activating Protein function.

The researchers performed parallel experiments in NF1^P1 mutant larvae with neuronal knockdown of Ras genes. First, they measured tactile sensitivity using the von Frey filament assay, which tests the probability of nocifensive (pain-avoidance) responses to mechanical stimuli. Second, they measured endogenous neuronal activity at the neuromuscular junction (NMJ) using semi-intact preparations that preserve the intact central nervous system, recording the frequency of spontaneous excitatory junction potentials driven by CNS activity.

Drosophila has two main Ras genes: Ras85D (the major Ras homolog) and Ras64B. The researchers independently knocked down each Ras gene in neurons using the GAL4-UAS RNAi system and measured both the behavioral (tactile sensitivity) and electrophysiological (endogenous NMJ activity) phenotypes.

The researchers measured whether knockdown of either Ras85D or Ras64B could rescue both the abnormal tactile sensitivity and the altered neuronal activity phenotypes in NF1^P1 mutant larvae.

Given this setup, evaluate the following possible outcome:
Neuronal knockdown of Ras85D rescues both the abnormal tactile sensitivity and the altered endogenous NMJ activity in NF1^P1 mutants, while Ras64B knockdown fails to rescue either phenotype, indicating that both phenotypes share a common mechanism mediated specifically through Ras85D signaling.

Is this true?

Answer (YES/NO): NO